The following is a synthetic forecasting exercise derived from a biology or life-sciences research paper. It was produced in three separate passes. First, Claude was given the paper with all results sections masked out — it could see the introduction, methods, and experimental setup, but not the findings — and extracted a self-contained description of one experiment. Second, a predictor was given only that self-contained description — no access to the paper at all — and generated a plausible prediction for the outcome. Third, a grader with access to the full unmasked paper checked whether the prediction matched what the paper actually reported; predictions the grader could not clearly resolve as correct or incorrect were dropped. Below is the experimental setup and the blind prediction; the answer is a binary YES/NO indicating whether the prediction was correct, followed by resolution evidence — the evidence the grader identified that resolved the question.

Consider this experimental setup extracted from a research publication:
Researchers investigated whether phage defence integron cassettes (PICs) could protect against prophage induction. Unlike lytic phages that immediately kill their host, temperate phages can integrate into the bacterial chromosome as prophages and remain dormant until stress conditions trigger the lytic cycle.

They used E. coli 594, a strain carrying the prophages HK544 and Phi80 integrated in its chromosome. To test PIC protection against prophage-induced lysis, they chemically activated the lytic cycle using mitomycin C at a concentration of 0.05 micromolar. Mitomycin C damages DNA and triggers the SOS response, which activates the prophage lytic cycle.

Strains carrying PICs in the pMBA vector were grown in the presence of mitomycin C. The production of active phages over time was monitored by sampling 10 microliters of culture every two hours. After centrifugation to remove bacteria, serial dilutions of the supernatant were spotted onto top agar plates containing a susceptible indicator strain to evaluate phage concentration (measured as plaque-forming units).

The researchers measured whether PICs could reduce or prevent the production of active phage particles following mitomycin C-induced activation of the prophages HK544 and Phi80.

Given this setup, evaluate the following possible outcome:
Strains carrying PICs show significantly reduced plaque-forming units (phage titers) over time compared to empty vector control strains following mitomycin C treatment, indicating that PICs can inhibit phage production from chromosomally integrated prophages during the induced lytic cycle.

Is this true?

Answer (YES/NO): YES